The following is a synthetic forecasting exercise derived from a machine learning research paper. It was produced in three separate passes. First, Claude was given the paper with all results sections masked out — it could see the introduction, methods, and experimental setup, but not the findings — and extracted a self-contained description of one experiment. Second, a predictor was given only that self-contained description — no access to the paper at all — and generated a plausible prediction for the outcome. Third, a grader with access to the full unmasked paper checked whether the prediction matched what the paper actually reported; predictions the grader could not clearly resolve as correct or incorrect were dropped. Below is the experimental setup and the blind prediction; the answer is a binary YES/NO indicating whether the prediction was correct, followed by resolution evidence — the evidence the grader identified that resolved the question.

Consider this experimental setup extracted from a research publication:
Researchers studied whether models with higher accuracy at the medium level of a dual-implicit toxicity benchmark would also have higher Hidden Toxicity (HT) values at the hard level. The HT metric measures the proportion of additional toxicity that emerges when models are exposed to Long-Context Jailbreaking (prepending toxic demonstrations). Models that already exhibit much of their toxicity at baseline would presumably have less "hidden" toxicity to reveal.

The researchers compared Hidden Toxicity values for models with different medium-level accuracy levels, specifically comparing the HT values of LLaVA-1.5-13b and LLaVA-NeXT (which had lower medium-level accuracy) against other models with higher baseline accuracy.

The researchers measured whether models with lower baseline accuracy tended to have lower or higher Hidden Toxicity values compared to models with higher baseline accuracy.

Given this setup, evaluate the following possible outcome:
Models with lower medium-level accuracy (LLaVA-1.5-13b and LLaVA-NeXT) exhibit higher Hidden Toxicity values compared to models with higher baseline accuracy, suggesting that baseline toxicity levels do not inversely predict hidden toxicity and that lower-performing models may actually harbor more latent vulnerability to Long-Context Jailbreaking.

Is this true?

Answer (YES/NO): NO